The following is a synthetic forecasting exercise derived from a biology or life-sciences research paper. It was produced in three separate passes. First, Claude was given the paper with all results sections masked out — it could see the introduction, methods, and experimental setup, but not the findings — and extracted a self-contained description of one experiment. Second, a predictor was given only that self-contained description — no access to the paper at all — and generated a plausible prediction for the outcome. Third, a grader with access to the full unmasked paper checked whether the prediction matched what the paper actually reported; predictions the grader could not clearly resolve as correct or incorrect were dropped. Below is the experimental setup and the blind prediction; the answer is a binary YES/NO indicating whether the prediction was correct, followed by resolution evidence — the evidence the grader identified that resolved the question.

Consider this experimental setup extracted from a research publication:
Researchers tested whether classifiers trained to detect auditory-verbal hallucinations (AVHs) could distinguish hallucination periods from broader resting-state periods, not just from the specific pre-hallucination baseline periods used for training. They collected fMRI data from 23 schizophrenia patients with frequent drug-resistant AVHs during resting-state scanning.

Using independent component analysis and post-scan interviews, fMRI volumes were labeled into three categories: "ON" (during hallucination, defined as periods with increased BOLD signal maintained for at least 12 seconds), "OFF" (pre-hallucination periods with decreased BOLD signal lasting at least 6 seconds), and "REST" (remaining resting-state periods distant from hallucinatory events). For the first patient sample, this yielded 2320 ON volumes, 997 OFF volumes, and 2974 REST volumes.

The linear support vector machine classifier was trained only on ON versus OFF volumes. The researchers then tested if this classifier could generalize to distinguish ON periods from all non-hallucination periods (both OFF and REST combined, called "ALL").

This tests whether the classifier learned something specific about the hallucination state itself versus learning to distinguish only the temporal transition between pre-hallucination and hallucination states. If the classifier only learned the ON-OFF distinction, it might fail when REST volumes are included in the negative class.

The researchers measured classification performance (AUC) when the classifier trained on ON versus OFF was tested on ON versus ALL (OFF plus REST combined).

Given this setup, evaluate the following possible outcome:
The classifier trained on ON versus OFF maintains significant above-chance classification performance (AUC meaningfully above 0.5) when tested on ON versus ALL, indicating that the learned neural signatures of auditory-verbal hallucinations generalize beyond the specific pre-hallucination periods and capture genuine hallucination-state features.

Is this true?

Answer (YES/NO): YES